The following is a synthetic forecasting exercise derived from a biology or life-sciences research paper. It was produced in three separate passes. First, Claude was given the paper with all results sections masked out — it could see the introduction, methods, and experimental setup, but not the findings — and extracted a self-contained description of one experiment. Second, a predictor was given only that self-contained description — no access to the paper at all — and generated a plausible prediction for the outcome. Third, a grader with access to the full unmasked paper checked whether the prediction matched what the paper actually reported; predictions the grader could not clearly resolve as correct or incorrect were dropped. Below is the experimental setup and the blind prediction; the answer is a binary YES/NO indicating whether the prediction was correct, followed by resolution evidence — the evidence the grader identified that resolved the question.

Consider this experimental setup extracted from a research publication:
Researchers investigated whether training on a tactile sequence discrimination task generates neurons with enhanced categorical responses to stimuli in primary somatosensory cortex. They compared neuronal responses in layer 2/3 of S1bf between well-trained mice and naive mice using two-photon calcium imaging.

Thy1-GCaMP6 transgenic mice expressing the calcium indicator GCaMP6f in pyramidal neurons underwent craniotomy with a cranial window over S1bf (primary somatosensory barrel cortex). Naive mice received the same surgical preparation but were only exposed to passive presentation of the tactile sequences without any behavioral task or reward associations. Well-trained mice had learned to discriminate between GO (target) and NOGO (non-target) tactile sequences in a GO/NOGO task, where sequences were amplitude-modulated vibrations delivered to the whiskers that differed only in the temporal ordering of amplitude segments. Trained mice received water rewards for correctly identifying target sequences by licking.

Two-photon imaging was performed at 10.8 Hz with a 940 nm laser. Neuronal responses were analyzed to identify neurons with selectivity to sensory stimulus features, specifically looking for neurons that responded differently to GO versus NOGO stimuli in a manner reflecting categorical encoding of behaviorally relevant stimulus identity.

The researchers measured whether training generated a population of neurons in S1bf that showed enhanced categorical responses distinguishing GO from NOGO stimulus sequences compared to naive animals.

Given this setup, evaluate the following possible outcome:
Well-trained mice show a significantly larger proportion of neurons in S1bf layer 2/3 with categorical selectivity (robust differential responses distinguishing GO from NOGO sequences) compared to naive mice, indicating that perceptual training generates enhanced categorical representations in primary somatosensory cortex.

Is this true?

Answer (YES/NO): NO